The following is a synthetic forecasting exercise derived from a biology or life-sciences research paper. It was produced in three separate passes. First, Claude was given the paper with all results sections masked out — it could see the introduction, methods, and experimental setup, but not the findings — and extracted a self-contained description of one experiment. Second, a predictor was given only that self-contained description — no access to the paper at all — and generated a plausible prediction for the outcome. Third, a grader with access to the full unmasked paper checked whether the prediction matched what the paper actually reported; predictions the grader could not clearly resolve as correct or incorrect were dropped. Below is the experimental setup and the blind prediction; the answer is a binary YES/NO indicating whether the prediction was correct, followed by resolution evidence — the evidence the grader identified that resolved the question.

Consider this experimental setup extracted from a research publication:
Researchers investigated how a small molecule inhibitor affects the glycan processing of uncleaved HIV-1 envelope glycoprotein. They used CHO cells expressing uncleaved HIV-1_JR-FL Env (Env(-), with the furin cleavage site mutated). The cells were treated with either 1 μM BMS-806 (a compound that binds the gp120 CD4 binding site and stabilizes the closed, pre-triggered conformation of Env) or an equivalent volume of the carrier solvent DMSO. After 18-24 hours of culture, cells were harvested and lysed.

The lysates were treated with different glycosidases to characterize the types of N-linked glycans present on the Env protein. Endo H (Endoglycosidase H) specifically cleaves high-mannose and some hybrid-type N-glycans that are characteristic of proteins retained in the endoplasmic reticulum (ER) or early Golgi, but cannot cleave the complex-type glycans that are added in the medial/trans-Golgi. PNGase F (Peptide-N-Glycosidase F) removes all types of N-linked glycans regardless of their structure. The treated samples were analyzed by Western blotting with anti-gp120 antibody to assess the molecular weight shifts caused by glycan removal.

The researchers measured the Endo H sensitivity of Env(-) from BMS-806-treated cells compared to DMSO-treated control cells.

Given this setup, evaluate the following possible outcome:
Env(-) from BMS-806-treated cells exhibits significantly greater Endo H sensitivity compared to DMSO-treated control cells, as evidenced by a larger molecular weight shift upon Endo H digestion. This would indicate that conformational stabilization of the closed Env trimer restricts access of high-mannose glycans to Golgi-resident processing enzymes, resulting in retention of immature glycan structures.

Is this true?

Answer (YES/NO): YES